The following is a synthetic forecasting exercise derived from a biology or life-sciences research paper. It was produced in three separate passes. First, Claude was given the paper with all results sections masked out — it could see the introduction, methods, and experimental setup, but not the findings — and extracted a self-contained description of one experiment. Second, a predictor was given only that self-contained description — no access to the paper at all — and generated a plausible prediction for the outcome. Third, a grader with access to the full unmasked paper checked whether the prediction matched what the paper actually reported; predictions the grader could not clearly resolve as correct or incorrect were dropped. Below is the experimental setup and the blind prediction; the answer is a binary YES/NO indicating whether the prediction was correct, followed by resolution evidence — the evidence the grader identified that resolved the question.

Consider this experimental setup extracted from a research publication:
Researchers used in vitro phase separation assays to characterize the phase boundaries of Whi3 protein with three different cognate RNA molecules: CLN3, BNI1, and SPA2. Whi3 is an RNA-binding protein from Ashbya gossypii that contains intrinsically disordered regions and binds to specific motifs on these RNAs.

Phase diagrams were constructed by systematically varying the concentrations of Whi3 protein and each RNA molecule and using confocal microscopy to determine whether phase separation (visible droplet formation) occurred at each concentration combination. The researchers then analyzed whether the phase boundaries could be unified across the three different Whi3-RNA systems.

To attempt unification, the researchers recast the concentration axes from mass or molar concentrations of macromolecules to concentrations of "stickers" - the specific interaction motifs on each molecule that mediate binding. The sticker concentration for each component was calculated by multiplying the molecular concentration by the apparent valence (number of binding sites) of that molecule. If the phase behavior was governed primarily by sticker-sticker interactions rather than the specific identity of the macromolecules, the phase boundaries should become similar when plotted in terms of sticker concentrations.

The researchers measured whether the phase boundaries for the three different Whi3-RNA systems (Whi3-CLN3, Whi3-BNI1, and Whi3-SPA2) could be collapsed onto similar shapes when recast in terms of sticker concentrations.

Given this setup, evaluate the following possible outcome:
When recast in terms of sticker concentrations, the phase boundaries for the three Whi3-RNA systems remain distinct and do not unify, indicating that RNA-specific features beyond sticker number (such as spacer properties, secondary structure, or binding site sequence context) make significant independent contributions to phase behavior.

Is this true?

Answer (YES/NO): NO